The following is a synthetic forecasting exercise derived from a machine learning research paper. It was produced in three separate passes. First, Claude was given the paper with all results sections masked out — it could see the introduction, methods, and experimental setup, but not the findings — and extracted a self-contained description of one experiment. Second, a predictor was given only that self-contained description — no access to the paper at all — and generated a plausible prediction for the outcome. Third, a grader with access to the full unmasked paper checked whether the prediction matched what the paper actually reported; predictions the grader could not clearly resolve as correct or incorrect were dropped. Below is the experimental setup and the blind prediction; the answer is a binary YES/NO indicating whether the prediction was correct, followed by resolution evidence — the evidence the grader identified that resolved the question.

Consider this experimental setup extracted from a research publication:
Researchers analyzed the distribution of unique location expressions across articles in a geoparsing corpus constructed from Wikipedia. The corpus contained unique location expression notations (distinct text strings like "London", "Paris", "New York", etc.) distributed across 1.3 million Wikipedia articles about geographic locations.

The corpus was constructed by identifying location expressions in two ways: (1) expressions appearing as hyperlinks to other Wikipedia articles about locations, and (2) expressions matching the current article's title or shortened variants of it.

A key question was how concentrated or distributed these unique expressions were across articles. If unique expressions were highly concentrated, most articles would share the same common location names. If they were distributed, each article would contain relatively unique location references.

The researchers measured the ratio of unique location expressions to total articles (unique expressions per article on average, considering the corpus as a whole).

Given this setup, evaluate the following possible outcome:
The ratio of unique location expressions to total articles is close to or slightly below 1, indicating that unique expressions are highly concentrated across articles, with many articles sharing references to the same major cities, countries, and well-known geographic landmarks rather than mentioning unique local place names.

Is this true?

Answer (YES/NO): NO